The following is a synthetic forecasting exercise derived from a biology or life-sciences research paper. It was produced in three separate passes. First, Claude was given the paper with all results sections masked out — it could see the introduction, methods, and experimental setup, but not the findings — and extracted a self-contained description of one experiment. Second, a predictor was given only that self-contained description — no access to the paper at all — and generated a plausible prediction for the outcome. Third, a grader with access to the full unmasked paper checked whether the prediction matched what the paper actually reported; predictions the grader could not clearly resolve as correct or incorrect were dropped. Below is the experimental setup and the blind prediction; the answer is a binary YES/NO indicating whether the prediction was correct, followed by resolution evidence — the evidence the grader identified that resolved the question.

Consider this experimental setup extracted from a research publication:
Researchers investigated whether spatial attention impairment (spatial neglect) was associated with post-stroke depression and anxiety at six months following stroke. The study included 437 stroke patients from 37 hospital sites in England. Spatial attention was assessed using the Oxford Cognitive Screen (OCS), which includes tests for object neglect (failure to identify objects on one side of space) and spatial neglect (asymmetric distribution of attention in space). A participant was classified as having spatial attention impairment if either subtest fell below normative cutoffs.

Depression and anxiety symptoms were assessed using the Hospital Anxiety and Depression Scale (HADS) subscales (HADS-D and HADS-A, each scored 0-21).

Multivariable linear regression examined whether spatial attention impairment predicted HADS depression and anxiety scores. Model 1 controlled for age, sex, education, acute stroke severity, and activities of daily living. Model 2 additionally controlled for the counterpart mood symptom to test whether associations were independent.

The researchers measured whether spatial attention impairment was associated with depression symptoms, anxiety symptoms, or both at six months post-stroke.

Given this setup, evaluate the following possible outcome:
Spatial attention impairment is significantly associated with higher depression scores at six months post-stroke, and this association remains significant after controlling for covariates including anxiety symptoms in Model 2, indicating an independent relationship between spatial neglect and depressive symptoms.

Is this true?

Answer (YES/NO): YES